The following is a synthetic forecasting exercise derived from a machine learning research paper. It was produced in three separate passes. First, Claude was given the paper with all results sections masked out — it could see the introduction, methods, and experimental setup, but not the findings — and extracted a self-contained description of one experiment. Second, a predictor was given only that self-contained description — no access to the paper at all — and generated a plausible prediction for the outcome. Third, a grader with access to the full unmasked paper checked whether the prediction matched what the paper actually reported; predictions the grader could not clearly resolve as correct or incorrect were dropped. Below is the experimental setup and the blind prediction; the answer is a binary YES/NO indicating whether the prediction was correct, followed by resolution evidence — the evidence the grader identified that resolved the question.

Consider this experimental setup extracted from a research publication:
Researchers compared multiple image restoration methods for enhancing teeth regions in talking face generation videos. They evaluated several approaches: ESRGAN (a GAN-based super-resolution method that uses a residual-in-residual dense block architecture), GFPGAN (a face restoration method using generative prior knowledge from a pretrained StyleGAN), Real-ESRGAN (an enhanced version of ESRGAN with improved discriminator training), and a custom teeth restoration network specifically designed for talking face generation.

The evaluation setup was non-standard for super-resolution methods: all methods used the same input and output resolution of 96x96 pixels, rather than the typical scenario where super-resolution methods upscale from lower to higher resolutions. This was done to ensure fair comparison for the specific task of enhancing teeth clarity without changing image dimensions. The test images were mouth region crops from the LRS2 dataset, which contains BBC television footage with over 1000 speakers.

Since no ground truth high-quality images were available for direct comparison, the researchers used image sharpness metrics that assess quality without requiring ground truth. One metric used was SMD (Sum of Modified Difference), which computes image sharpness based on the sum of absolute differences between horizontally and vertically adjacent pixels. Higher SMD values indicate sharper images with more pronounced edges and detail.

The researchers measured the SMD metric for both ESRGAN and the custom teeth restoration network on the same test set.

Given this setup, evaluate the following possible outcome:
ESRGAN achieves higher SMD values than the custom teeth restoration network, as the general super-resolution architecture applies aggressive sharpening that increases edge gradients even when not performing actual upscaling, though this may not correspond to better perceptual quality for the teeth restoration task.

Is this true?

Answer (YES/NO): YES